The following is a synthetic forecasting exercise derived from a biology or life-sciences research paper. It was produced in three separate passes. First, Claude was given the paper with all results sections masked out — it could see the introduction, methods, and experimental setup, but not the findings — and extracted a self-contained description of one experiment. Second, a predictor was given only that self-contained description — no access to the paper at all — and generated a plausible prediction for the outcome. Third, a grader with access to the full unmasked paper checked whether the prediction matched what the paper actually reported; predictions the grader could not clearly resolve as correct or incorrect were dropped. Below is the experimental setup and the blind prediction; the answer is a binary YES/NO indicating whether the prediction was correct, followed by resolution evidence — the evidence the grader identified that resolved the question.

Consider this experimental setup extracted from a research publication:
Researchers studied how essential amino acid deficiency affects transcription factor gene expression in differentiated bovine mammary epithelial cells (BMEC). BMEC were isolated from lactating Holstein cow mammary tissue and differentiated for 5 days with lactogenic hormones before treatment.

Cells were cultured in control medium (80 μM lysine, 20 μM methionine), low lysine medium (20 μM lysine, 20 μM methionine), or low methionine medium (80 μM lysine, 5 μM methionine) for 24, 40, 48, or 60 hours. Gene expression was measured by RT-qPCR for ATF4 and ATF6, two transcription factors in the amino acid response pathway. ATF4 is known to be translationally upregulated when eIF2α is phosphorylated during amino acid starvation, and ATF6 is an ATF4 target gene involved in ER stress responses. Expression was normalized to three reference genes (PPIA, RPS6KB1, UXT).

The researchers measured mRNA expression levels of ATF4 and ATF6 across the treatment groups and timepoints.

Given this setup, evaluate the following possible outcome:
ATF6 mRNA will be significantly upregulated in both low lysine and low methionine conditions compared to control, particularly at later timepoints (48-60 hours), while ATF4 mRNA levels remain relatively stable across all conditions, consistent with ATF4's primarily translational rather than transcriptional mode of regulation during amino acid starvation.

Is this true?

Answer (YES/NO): NO